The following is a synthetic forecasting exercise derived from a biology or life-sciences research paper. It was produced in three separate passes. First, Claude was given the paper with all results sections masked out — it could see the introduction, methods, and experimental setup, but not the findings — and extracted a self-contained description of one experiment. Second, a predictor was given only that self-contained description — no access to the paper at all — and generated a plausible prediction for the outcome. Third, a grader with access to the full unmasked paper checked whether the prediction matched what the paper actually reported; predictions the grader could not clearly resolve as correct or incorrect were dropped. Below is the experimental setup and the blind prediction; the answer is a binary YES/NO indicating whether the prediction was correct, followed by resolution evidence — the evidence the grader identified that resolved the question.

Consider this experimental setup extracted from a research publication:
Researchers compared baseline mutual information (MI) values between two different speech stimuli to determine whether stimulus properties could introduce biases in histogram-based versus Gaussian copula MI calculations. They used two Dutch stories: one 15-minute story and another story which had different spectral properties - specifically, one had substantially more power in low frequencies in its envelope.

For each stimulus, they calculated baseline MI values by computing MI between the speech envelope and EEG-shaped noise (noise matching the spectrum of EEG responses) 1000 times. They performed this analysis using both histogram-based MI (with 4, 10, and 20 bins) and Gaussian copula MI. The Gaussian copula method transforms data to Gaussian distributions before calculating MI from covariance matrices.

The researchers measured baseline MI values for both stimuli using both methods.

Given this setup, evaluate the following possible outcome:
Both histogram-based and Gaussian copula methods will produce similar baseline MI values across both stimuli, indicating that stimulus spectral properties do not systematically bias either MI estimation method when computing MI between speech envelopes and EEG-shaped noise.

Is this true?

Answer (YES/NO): NO